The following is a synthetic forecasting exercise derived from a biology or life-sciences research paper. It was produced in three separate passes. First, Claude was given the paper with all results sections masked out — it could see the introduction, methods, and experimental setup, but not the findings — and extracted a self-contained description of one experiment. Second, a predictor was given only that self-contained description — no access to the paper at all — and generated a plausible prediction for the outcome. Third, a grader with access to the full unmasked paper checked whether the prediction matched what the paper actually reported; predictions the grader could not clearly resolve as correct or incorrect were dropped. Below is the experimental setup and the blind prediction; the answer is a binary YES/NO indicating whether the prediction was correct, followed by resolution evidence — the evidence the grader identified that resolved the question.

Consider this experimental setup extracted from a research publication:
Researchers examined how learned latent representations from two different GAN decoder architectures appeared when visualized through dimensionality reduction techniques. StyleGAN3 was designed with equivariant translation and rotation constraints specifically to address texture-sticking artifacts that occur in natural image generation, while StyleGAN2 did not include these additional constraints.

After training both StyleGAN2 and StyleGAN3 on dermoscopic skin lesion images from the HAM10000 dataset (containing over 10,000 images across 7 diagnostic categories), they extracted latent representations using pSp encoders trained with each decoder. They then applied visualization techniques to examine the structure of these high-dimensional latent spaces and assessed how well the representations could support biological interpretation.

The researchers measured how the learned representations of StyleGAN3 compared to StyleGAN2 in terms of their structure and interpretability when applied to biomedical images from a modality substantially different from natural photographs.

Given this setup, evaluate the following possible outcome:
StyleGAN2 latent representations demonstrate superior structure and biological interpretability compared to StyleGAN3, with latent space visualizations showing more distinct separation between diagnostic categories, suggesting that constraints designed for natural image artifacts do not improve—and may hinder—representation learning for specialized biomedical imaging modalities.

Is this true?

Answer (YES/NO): YES